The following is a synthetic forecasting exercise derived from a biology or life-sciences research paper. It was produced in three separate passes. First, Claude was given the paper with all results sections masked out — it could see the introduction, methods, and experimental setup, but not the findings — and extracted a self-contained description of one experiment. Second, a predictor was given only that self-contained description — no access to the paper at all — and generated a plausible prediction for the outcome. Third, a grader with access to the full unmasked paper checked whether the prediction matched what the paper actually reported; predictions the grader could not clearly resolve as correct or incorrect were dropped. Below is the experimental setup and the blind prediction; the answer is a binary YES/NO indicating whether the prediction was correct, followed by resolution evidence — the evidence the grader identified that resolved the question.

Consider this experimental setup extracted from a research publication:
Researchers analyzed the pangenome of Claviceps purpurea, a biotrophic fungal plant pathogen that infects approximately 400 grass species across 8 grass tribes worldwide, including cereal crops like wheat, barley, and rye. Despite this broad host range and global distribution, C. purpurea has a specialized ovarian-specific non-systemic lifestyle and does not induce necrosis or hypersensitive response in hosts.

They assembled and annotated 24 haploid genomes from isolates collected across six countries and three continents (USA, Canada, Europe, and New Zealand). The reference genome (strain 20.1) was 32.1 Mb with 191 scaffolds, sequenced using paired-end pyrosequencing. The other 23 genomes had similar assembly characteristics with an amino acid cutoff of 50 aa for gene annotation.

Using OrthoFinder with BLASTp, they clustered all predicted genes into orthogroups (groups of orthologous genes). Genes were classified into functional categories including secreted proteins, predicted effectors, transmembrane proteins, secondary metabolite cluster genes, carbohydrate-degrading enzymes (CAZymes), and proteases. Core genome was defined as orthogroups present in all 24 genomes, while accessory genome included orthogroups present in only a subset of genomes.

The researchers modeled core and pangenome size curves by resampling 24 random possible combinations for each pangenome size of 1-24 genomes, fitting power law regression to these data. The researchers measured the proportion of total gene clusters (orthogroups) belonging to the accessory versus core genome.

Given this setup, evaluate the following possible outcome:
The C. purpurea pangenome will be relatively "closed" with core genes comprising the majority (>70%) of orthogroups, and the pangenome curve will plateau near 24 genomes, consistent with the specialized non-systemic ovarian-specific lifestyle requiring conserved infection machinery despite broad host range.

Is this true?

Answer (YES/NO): NO